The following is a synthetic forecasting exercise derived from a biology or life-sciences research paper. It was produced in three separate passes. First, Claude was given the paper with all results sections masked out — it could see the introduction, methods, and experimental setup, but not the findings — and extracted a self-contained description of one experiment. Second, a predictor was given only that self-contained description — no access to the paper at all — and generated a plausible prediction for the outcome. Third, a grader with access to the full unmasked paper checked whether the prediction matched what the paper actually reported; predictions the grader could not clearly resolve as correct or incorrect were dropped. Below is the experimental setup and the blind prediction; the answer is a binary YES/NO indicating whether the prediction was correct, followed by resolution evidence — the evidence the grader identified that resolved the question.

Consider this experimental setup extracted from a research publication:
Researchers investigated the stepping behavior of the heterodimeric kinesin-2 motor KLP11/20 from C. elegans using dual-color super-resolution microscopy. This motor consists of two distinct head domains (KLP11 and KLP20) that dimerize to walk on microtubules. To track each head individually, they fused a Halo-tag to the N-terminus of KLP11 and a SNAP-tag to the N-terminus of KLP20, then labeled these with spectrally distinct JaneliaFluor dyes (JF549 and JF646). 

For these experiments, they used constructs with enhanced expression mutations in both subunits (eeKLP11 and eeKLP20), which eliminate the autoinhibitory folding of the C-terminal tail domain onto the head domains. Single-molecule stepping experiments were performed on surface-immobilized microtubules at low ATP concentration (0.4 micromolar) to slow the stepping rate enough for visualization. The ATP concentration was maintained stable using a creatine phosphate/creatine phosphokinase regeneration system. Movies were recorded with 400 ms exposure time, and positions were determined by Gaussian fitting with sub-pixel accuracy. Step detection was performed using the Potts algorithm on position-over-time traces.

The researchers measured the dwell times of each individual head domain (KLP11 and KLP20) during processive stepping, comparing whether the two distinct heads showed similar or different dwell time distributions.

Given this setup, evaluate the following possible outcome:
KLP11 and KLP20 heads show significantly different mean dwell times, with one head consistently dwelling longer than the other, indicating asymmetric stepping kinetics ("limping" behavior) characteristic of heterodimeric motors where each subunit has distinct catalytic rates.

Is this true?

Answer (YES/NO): NO